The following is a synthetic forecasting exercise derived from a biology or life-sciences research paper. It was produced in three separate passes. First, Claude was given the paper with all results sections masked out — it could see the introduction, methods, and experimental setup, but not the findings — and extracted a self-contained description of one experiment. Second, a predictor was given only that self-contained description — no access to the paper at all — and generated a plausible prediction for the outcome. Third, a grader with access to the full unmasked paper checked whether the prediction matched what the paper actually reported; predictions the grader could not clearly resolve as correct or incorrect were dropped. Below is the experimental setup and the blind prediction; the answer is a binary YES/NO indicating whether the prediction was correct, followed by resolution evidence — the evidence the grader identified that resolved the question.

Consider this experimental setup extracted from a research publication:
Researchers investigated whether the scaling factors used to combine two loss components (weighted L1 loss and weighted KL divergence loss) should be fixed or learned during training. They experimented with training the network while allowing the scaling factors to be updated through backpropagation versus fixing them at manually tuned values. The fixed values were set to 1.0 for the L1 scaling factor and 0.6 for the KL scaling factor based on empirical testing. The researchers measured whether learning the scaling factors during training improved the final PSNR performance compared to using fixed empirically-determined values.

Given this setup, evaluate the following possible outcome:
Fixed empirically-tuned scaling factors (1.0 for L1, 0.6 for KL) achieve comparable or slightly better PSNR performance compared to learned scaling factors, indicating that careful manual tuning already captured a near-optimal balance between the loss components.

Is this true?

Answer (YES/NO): YES